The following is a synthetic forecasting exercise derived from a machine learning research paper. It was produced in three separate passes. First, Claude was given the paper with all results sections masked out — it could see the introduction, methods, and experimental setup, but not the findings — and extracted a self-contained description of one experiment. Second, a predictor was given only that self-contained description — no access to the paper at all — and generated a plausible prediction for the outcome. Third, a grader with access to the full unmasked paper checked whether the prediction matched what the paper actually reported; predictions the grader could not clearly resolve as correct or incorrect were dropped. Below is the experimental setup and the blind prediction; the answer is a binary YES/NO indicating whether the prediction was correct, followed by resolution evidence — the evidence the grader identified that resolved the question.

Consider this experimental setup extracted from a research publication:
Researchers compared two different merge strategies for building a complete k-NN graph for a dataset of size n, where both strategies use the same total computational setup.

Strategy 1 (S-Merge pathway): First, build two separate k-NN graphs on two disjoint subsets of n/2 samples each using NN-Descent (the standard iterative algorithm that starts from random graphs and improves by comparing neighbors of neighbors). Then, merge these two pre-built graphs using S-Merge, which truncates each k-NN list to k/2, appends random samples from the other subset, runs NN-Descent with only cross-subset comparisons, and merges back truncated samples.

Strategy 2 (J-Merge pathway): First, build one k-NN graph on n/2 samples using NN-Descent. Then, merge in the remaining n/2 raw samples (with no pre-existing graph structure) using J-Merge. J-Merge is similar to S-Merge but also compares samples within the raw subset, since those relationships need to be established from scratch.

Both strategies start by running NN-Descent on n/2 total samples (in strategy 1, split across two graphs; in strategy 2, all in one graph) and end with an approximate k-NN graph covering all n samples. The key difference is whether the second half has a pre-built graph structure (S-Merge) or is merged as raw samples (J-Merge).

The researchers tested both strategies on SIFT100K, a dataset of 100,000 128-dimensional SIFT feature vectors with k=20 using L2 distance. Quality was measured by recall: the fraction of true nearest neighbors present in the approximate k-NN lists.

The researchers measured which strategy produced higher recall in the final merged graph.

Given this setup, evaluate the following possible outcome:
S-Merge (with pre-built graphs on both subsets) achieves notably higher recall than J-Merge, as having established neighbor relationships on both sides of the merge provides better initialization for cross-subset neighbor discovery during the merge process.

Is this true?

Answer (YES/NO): NO